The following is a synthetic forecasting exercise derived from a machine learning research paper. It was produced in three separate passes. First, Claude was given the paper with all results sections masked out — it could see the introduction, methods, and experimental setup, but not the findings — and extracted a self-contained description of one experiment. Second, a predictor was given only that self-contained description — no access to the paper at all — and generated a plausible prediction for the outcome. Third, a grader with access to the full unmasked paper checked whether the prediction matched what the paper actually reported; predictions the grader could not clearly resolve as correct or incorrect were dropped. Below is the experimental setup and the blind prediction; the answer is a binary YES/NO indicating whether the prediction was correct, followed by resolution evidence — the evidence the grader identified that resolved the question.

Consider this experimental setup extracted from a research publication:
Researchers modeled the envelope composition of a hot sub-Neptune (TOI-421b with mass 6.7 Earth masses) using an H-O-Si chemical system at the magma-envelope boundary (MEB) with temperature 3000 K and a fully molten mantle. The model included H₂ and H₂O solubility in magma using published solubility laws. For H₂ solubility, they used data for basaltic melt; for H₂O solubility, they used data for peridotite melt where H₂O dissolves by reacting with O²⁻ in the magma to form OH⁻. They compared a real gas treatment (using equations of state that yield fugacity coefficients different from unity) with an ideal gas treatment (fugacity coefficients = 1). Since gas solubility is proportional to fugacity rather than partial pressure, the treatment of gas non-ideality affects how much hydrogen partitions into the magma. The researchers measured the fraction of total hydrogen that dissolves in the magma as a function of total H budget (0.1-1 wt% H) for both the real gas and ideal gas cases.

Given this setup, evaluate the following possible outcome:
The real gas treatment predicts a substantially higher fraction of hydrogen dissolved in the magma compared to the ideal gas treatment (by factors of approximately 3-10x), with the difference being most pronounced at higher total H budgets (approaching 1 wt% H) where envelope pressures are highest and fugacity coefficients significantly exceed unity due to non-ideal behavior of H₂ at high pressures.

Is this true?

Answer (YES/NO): NO